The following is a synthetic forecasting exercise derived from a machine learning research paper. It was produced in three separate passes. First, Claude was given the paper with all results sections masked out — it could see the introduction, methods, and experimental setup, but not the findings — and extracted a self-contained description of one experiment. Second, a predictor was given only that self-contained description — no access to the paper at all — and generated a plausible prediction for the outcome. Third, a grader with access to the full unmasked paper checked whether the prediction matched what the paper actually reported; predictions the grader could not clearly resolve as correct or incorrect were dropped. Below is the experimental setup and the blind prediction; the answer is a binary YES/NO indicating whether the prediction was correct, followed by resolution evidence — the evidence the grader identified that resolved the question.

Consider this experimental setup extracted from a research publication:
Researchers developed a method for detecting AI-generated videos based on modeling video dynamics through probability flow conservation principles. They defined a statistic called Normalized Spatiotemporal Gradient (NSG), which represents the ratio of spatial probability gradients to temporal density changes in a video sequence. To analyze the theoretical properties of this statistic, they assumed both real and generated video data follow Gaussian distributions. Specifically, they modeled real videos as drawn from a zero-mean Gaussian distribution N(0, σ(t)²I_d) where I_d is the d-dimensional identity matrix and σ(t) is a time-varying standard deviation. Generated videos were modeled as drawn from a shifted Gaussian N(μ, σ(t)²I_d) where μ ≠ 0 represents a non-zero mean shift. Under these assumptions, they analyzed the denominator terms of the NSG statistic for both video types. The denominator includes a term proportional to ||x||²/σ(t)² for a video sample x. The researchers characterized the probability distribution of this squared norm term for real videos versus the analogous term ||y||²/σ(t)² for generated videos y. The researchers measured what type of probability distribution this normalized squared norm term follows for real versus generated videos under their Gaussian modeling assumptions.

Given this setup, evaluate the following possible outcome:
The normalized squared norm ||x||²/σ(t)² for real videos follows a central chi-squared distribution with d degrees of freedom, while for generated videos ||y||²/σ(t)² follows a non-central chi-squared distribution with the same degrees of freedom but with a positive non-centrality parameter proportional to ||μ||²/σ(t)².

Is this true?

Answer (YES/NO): YES